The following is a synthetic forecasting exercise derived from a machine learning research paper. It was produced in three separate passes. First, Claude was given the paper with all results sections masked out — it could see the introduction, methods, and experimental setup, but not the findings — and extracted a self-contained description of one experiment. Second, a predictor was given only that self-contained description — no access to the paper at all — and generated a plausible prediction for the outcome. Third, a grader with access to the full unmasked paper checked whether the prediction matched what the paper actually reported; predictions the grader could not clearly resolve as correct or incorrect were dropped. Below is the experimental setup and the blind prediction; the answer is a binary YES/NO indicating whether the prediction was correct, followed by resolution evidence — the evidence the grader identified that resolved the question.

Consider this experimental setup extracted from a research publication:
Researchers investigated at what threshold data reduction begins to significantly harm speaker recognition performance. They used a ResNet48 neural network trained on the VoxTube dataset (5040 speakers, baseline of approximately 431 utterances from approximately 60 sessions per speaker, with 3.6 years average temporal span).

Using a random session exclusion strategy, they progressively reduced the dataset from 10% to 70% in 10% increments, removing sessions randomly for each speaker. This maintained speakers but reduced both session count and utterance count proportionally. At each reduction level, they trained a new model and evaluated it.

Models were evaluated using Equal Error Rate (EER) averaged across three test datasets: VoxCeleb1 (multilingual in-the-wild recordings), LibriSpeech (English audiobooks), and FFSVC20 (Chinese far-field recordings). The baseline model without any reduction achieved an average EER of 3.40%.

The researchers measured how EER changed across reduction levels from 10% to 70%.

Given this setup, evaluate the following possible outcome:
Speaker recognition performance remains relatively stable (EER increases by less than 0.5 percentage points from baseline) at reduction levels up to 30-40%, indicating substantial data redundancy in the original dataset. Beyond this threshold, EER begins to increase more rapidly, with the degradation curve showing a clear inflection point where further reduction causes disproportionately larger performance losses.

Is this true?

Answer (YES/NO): NO